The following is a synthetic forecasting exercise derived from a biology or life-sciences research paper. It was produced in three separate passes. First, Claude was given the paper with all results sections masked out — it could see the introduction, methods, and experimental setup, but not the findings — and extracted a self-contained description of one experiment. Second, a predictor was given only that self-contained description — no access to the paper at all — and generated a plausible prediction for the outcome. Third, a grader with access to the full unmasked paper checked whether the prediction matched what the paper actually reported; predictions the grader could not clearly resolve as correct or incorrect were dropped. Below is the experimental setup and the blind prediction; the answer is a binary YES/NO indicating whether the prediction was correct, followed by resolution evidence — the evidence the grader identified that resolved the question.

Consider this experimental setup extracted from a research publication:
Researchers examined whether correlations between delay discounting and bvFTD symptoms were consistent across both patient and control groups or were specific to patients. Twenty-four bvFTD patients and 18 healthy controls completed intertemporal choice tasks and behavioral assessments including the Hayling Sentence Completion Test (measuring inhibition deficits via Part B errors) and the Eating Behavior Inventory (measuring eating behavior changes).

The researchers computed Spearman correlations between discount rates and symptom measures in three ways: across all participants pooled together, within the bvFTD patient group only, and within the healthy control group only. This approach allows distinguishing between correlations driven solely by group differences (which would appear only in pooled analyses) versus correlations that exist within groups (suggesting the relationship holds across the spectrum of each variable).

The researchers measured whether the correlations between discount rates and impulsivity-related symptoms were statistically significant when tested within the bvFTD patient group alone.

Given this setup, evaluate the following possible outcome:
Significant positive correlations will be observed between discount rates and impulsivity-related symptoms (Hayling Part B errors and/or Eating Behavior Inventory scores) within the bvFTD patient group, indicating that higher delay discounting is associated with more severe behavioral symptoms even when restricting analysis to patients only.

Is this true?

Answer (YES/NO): YES